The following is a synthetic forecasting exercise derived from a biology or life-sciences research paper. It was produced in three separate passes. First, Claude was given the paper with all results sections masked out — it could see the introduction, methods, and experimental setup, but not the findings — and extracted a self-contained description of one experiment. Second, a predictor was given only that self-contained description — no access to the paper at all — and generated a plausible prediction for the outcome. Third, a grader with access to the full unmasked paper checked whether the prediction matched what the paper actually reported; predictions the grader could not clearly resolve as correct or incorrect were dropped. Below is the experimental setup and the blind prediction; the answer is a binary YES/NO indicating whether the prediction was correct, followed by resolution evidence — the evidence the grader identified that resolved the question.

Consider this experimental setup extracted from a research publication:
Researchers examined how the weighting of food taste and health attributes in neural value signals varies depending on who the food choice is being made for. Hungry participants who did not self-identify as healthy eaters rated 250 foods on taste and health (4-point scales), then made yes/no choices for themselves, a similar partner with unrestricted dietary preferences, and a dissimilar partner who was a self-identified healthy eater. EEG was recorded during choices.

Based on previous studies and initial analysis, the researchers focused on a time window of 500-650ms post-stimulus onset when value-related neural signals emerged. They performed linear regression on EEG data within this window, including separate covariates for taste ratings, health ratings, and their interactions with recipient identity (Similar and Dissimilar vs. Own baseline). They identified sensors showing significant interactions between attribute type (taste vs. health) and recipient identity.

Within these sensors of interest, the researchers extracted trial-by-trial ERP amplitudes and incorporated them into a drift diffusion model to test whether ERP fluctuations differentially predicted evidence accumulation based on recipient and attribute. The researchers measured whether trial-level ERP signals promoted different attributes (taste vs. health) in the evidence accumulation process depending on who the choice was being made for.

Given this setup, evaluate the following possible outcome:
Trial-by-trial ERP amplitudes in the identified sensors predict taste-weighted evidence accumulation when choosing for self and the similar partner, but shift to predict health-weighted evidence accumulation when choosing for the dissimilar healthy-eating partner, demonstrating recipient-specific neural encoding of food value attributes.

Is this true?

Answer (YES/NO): YES